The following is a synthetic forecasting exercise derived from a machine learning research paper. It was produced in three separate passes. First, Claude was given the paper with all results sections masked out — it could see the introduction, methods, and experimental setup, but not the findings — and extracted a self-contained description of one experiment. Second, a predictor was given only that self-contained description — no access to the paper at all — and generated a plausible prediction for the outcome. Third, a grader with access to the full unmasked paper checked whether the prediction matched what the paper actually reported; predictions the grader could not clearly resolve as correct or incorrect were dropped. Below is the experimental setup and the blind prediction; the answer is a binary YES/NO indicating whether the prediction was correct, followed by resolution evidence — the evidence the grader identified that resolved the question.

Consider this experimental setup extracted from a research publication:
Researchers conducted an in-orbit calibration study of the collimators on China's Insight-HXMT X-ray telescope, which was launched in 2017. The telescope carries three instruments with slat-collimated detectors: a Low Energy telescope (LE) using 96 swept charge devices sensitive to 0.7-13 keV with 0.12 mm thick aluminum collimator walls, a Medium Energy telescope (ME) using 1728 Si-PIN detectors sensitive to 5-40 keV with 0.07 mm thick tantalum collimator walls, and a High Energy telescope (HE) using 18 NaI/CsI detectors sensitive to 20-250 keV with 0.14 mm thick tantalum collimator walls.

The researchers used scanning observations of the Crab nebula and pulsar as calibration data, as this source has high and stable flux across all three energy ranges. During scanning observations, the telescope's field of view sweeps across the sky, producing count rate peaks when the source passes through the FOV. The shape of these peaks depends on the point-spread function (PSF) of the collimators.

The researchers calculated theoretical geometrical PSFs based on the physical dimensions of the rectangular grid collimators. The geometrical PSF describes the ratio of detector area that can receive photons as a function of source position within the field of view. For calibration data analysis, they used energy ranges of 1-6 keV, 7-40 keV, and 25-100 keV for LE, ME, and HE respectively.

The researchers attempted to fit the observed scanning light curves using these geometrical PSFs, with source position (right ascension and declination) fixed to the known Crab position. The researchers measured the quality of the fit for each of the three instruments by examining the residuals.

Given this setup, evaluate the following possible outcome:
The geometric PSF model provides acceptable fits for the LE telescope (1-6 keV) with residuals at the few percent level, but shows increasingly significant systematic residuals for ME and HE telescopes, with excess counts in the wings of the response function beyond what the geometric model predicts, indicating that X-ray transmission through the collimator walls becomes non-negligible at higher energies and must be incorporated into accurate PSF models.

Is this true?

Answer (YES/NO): NO